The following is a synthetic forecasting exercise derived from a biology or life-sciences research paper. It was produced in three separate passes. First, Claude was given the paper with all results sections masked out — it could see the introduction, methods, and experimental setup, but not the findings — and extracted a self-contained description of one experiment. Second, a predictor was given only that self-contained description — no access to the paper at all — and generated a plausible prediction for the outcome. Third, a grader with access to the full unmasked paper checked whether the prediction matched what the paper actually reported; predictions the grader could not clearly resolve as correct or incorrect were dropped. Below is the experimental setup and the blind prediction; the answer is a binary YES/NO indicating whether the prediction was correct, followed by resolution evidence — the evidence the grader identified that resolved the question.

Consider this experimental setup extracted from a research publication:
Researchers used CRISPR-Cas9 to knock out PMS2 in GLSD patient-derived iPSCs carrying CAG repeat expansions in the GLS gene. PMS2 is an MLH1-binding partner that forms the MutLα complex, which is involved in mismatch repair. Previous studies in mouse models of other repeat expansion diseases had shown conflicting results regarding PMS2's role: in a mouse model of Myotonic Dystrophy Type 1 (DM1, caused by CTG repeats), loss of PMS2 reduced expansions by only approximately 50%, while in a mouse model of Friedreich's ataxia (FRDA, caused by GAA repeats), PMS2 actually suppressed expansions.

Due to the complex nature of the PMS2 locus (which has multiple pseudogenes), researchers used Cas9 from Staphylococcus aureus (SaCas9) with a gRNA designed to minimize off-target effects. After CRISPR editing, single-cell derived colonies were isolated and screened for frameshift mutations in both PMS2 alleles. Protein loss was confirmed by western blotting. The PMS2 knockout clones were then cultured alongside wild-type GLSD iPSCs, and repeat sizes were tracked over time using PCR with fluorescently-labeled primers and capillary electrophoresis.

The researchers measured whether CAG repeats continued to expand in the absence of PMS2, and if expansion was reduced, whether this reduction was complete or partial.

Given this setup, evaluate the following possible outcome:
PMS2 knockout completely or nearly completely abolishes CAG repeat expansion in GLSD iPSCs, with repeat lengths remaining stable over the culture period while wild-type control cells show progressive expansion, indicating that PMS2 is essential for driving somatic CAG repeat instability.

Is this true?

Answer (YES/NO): YES